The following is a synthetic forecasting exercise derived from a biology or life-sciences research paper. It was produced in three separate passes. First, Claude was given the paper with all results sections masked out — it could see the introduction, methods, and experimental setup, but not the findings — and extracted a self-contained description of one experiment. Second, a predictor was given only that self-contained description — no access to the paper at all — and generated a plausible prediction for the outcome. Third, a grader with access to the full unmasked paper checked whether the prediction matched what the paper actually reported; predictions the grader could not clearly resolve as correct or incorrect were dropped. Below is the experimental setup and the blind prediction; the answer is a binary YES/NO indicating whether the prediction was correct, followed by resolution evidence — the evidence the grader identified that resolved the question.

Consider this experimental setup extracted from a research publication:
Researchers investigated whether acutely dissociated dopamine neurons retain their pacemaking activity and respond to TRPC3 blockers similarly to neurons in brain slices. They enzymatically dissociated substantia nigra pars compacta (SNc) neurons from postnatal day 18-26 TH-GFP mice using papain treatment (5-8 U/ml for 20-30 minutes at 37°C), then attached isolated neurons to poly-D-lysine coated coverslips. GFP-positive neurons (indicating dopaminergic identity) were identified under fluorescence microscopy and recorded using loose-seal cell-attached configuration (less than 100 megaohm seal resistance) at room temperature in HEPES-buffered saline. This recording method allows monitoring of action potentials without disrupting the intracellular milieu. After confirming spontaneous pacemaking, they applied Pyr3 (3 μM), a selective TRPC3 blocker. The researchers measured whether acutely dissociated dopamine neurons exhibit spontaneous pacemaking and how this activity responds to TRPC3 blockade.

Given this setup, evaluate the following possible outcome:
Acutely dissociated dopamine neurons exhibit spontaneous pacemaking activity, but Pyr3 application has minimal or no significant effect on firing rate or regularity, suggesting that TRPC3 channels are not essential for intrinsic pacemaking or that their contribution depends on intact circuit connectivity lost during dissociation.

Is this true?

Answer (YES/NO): NO